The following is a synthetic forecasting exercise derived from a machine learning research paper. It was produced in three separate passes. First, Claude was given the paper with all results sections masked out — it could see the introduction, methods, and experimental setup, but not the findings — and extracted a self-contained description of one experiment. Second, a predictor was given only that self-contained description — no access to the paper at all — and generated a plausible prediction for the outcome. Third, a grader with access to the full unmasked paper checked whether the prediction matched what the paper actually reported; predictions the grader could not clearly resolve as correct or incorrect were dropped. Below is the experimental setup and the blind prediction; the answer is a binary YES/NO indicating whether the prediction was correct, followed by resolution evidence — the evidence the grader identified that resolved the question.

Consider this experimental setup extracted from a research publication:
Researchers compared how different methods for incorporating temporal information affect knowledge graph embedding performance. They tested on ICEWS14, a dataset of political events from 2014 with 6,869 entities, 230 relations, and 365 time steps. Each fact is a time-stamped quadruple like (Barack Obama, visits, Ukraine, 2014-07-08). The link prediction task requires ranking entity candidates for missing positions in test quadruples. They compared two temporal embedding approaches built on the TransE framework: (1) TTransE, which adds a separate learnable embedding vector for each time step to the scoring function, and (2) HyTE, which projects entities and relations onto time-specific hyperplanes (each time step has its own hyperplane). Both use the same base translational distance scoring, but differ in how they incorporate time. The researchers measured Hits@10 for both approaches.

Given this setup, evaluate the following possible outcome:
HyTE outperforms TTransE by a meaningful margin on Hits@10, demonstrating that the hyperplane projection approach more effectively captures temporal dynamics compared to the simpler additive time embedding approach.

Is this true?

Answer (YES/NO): YES